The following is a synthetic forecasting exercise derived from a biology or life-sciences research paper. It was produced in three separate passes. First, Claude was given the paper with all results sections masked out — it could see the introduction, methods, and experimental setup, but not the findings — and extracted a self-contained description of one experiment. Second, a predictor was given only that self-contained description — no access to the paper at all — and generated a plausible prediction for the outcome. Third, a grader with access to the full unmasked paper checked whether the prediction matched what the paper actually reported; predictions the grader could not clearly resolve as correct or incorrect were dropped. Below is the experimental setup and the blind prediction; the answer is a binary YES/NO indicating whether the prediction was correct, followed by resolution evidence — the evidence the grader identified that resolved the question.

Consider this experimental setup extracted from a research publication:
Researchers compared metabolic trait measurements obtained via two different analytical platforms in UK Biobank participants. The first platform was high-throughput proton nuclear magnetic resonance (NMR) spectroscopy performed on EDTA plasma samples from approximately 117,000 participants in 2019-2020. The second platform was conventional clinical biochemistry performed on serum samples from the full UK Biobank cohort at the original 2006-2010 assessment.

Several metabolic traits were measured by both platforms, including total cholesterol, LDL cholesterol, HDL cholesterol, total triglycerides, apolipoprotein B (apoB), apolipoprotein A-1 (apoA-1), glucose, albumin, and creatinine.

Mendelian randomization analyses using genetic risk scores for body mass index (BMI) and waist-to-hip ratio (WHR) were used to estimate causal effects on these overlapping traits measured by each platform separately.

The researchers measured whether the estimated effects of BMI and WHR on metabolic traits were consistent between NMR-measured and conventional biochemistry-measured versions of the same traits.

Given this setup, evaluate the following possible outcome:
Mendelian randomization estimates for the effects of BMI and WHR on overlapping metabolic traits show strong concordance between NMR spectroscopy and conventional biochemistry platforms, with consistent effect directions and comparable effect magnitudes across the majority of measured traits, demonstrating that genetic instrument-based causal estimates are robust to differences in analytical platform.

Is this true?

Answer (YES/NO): YES